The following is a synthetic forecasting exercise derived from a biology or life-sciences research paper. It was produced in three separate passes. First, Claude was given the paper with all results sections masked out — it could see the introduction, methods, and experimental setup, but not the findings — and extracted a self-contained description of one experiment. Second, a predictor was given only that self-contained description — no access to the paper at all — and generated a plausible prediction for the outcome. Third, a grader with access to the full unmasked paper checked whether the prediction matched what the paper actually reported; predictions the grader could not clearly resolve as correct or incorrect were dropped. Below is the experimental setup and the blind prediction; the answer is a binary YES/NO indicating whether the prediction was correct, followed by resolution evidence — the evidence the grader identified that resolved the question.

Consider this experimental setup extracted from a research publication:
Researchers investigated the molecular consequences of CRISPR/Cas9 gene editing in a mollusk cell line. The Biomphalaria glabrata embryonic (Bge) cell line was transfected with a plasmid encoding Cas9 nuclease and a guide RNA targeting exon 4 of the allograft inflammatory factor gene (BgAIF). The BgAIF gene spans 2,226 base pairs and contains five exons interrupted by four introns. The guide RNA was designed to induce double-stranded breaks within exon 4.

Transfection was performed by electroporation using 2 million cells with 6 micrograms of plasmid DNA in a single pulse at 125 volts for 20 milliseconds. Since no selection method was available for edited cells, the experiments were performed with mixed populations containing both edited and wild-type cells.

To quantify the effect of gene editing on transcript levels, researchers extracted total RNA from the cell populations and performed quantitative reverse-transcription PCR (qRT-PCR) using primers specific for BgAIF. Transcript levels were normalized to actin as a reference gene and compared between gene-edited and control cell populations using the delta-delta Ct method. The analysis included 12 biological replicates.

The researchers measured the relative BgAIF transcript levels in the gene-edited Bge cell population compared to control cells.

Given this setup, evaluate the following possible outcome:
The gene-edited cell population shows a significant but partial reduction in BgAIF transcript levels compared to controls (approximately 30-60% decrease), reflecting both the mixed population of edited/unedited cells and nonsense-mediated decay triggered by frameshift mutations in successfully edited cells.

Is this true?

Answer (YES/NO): YES